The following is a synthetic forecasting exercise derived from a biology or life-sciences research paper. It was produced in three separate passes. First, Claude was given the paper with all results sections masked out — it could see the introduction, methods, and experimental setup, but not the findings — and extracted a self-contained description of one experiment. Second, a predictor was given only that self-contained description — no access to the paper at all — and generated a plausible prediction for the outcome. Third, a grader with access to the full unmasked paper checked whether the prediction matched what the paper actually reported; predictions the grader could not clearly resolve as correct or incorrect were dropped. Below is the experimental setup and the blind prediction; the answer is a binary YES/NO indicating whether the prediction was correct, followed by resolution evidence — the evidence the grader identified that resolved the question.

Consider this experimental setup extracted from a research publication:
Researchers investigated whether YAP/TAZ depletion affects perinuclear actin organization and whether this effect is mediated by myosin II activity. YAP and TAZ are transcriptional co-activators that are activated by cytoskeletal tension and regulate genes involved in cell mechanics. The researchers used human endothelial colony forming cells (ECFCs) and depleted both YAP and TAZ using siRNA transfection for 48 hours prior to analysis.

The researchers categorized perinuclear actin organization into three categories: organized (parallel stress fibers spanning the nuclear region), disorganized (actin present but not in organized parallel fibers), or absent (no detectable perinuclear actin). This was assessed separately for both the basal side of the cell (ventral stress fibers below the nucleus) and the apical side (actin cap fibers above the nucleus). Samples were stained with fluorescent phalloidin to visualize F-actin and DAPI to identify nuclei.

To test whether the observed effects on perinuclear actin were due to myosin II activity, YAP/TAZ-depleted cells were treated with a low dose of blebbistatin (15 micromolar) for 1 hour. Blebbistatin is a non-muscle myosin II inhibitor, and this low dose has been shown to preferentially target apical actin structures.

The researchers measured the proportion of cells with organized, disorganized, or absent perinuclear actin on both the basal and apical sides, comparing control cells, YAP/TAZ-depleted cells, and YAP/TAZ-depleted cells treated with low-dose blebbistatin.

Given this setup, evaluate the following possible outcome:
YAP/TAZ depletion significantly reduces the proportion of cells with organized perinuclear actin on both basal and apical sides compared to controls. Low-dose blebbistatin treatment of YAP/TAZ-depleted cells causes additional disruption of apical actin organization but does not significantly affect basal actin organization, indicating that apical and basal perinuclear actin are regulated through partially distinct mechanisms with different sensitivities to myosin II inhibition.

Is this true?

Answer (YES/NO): NO